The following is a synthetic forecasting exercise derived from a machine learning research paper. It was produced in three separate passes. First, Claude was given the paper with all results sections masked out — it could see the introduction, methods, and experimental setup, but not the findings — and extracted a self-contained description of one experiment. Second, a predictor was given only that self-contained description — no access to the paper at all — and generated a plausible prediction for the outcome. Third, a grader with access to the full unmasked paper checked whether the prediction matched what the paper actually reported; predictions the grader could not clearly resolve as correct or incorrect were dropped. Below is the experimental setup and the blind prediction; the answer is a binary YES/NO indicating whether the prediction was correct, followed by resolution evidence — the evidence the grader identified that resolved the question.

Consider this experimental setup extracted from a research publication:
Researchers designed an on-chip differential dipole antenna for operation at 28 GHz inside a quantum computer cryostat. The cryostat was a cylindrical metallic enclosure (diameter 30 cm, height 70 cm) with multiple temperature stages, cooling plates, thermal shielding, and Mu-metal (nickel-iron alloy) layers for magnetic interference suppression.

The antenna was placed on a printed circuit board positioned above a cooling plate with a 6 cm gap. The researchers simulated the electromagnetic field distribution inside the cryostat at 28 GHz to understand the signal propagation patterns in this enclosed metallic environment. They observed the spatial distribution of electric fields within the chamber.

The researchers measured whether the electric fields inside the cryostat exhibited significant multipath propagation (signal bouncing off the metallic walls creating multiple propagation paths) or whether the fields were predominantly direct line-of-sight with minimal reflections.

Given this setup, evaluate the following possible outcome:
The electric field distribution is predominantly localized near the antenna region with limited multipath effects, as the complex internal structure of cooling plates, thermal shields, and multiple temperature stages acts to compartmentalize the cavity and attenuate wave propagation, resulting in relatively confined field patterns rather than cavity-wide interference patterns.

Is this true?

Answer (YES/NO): NO